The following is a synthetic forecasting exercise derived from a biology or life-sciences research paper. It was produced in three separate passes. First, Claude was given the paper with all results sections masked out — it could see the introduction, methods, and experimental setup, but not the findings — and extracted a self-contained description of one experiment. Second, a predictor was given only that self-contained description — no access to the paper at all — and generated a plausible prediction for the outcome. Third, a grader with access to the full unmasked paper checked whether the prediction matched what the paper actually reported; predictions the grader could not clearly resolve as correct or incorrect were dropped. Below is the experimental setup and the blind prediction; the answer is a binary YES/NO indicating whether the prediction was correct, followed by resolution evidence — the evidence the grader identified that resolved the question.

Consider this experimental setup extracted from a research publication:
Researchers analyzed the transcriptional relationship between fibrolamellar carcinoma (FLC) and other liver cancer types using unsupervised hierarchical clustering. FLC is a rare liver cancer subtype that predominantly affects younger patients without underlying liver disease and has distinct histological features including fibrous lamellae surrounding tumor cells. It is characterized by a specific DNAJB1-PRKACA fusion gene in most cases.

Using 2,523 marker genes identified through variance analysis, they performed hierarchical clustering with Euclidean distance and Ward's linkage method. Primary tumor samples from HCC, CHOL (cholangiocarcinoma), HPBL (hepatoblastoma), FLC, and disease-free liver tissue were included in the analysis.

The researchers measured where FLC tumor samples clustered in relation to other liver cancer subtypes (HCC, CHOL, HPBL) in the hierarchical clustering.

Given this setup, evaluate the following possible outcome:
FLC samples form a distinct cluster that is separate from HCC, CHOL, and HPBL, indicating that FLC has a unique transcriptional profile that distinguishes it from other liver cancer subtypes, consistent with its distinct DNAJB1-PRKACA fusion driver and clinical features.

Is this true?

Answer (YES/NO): NO